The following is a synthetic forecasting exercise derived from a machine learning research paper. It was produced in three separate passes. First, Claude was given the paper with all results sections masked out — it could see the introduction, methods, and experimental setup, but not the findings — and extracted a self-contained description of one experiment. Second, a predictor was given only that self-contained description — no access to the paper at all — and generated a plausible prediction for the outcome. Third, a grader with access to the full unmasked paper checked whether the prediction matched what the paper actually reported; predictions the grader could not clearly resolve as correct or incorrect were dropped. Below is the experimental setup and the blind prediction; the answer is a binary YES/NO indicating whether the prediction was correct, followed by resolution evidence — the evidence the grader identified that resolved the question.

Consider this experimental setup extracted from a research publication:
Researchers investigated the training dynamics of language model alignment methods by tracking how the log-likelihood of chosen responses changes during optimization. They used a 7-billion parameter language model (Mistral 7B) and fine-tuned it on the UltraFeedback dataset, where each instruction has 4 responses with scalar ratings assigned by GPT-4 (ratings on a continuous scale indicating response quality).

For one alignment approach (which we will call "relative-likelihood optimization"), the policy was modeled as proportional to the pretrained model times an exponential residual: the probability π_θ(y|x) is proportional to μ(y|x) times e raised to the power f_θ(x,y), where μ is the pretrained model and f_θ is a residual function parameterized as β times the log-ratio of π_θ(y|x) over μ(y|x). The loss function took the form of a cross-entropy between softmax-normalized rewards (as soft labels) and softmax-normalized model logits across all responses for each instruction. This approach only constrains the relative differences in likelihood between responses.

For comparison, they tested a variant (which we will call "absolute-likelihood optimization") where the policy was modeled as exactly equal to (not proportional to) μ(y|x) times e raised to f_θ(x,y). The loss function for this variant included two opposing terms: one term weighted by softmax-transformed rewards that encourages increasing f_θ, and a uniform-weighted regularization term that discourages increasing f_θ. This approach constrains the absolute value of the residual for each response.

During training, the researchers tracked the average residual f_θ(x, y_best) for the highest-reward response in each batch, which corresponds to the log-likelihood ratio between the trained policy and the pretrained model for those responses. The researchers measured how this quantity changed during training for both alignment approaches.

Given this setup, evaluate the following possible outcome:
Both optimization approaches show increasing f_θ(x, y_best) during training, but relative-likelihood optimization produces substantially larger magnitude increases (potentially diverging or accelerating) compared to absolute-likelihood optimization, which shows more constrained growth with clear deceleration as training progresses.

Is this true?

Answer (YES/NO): NO